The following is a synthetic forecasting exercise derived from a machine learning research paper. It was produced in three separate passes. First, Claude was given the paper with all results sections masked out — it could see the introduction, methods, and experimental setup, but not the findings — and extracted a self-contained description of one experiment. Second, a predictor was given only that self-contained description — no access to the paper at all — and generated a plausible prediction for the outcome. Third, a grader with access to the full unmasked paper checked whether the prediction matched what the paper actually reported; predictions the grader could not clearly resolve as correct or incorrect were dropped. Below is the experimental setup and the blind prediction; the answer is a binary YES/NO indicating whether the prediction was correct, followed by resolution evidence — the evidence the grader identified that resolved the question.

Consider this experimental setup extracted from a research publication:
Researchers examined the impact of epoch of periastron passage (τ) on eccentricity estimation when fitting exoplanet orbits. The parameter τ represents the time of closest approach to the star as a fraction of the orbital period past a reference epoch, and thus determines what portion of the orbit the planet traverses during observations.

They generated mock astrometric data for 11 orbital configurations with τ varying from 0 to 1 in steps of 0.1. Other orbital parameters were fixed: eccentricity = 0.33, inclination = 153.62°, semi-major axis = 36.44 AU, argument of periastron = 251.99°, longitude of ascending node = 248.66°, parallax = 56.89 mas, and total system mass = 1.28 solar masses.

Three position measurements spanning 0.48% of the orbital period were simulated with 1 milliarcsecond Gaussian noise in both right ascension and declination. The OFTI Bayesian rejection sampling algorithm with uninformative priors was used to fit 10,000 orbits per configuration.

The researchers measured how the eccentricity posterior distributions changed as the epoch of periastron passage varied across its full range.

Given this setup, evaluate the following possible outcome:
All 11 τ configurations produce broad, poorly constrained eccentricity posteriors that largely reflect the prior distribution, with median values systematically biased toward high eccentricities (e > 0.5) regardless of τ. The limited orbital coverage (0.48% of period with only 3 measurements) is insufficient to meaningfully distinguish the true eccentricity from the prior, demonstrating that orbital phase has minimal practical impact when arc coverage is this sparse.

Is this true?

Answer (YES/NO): NO